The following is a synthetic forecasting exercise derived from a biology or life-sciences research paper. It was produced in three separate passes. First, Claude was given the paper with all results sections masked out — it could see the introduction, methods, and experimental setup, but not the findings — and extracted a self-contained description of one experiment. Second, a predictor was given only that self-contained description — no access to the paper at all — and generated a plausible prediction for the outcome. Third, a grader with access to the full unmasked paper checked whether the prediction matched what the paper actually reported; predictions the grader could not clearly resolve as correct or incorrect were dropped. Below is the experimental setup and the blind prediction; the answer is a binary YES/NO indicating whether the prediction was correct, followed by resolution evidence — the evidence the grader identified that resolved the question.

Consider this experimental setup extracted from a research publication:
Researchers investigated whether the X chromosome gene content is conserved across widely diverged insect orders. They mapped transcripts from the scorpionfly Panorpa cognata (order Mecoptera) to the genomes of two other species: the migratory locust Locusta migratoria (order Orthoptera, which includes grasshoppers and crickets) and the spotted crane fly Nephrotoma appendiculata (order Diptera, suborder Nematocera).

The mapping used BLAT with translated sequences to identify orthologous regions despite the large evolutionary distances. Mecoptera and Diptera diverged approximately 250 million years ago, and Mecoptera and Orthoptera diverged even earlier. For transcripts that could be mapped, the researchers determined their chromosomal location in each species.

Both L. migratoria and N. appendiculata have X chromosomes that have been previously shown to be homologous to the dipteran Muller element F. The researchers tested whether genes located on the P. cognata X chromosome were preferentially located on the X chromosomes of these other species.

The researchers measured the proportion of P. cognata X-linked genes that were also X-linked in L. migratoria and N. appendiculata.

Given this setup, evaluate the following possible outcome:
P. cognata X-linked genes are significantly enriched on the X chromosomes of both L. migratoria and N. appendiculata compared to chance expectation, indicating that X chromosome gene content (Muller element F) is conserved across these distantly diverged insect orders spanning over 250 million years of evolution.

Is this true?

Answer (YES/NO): YES